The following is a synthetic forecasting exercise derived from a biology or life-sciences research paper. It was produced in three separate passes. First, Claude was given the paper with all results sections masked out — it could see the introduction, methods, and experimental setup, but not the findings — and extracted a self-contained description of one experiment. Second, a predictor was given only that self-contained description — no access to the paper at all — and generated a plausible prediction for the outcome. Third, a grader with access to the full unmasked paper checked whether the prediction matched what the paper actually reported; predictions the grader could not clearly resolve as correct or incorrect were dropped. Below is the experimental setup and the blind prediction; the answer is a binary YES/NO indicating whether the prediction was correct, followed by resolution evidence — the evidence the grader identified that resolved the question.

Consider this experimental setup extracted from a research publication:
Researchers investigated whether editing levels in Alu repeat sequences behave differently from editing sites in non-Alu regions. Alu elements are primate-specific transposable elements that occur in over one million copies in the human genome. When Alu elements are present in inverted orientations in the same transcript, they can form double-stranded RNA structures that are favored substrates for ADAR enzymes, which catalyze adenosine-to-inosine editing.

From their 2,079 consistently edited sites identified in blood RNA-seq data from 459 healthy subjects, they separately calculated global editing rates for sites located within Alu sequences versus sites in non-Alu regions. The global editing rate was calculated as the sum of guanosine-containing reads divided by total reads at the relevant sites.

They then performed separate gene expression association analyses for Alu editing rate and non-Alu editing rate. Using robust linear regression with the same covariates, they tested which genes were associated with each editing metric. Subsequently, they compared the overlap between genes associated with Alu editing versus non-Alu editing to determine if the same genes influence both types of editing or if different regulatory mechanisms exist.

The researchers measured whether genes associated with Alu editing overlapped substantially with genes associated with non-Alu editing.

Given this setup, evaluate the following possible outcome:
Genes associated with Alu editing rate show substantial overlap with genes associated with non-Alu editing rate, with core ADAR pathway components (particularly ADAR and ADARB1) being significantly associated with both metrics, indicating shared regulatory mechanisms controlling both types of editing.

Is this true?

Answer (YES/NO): NO